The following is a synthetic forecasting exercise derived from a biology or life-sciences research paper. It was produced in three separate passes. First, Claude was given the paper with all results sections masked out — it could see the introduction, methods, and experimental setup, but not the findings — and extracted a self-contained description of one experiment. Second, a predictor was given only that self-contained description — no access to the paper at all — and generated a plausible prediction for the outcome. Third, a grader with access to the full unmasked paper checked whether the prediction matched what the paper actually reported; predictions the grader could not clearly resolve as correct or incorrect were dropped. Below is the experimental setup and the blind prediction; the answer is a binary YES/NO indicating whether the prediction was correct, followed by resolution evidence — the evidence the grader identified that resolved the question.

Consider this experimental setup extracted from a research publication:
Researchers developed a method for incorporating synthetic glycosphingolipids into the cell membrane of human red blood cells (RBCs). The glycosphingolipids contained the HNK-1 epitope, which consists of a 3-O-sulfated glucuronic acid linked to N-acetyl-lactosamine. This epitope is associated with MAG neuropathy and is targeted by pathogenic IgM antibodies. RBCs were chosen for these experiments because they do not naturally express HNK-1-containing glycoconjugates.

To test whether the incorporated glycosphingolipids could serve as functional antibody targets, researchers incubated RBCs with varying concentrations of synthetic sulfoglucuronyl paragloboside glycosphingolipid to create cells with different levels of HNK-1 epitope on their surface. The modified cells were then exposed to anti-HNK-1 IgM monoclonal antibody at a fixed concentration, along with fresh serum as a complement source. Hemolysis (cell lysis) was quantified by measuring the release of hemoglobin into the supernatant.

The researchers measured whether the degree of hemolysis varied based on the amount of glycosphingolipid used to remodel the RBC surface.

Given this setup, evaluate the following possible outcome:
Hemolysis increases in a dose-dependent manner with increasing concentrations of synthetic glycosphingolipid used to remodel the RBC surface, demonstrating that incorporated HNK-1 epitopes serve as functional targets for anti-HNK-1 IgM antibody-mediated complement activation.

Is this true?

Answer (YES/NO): YES